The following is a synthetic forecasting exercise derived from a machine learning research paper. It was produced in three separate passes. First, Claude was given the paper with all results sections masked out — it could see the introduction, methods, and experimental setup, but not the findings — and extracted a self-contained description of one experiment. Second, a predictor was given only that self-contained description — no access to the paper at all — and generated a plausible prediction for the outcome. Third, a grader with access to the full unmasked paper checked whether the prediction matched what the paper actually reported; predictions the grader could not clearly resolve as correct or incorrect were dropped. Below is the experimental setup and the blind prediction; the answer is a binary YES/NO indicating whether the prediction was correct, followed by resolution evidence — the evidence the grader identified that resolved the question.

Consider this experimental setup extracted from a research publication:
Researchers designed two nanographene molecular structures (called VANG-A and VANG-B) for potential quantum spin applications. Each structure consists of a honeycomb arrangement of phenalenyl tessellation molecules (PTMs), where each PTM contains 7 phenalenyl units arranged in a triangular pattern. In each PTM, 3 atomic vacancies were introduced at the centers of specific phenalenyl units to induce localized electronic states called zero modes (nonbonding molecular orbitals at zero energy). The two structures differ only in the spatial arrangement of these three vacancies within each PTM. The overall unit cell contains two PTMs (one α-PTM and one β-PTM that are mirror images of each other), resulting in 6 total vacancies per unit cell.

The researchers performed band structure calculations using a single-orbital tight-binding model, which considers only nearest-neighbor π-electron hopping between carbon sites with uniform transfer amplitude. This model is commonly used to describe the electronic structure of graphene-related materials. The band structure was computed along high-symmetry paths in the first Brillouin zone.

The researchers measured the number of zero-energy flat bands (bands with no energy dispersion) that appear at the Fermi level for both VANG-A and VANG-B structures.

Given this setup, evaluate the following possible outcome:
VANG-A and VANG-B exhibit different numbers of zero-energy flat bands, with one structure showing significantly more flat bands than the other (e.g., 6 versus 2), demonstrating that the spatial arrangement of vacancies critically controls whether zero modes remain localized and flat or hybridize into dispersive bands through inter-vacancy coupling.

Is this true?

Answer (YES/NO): NO